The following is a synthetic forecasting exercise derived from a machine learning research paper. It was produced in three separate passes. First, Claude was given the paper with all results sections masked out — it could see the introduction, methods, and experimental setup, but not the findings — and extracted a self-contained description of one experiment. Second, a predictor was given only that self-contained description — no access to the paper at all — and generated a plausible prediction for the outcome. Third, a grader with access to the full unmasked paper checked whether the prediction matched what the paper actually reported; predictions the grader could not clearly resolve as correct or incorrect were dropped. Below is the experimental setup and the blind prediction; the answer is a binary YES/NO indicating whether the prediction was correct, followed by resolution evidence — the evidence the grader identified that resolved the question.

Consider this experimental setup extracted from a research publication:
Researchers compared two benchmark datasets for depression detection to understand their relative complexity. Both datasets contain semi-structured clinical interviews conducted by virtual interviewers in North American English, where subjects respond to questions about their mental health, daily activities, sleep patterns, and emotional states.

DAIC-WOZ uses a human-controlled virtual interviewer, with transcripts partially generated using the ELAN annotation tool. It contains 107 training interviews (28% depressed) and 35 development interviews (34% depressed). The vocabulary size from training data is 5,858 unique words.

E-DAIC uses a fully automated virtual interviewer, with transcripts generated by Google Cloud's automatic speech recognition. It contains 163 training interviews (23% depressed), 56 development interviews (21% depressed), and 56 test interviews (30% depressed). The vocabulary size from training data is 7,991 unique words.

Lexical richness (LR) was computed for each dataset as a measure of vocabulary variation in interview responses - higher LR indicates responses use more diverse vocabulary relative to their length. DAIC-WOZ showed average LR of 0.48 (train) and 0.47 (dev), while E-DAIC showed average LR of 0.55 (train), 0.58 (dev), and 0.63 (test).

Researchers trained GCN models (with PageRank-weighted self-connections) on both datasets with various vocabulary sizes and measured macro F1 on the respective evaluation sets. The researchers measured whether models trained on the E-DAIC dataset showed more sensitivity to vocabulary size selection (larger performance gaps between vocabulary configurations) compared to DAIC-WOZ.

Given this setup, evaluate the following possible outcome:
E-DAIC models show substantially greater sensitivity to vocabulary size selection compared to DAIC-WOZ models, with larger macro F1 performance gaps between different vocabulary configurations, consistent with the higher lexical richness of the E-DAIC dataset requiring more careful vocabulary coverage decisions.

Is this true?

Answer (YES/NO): YES